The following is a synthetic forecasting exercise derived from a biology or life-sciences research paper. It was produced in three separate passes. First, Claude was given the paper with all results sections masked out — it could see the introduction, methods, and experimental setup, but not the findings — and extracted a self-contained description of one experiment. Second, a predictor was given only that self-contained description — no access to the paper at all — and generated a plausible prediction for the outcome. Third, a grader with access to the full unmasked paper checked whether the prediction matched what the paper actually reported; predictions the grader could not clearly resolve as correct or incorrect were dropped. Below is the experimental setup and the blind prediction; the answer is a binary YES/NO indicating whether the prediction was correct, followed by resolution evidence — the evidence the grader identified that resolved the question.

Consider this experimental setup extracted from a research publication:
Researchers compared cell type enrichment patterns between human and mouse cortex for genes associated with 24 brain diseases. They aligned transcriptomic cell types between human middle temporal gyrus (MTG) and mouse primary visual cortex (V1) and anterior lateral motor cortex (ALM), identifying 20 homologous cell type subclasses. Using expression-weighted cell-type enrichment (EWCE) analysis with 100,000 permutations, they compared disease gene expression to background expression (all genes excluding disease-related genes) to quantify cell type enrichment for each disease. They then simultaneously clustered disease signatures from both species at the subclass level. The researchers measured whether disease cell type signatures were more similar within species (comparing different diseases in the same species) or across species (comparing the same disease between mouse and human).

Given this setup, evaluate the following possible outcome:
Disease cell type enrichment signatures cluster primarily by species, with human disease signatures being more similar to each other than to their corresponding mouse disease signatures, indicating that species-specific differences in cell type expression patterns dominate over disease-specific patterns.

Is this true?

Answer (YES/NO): NO